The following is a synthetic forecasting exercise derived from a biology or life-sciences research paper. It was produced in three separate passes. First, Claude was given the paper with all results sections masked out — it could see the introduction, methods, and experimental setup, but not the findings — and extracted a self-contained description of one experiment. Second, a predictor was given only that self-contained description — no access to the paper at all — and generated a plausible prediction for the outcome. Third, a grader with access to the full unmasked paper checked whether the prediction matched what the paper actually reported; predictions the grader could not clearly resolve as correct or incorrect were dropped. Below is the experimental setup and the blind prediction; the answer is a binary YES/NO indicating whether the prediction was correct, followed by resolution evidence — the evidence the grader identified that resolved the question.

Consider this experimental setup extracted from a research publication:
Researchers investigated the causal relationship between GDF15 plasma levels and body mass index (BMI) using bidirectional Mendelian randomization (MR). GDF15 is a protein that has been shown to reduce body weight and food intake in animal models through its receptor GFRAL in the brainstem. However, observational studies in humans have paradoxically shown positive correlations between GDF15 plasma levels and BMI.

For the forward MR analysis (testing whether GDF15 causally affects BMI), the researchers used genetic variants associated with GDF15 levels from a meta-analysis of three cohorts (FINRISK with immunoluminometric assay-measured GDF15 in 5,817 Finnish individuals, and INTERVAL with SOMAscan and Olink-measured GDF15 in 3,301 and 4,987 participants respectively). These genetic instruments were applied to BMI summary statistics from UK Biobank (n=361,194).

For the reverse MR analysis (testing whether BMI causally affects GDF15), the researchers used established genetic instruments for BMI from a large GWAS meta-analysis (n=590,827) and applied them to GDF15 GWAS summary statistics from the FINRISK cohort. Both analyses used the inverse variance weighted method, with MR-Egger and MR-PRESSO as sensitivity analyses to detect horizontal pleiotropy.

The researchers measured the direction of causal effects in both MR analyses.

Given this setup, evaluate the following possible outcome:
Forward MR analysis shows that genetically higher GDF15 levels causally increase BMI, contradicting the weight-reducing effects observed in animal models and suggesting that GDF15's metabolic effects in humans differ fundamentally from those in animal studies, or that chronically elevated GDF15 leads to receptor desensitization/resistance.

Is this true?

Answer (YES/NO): NO